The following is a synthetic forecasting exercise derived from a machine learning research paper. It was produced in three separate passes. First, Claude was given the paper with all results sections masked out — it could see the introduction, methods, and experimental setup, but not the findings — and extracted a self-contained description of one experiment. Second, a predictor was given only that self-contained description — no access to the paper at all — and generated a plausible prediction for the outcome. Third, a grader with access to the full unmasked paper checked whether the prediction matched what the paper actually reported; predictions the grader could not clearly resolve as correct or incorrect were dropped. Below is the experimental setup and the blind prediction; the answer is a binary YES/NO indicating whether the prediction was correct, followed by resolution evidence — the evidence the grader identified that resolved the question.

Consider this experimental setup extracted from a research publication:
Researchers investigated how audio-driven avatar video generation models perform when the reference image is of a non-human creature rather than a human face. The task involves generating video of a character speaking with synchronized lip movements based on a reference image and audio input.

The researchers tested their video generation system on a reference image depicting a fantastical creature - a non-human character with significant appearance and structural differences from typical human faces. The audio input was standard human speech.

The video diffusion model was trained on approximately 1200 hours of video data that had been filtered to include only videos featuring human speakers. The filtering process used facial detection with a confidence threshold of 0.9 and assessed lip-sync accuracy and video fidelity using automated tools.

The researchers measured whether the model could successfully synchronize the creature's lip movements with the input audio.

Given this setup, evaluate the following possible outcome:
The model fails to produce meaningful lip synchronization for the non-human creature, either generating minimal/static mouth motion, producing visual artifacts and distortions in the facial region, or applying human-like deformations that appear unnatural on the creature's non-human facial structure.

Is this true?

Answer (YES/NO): YES